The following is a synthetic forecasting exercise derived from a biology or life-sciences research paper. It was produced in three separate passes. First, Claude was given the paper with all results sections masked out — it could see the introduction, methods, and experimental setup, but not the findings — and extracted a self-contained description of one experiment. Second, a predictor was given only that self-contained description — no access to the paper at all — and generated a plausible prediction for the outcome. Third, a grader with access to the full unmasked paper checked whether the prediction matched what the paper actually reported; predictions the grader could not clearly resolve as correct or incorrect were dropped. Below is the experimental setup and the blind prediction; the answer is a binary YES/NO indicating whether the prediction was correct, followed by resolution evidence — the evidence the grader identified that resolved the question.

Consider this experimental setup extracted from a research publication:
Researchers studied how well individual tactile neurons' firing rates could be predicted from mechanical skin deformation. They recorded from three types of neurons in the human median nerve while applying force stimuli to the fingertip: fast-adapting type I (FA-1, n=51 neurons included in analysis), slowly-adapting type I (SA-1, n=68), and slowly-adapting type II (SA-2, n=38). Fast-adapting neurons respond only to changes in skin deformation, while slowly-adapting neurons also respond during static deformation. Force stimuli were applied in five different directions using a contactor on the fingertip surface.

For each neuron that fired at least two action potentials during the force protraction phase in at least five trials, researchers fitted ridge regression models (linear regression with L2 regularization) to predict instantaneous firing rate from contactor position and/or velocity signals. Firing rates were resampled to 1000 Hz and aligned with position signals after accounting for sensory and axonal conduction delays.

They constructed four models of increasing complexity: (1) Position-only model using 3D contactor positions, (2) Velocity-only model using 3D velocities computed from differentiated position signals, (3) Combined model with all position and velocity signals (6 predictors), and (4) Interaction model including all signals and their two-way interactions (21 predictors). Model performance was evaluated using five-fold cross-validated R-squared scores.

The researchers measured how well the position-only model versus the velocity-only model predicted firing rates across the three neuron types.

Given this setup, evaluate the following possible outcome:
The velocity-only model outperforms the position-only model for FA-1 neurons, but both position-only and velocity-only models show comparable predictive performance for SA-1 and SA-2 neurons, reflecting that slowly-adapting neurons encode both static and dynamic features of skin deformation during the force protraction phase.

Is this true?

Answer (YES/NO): YES